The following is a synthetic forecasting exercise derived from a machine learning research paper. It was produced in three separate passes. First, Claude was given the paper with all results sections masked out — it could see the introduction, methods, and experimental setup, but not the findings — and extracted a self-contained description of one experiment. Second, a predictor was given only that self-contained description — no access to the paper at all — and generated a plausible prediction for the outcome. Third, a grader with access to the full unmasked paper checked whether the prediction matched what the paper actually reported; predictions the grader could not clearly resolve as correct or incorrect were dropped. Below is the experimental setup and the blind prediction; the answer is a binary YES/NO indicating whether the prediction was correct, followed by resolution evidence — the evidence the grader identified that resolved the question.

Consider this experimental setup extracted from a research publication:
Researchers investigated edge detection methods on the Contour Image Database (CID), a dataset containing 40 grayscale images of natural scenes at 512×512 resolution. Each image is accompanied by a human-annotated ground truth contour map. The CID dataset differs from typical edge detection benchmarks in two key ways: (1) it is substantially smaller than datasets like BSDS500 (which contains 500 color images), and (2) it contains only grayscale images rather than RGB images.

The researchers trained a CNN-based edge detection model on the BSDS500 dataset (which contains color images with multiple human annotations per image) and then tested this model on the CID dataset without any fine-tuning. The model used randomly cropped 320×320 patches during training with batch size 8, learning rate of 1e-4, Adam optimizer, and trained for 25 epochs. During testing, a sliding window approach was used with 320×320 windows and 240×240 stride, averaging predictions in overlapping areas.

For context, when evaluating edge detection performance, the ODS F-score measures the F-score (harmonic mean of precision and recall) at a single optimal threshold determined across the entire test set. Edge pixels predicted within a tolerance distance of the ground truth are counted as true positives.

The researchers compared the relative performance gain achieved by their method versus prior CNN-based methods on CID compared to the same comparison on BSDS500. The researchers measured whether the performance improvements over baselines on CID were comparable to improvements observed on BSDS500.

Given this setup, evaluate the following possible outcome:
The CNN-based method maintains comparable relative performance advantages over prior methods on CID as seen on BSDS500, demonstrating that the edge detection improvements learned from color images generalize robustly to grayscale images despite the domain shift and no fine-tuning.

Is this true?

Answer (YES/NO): NO